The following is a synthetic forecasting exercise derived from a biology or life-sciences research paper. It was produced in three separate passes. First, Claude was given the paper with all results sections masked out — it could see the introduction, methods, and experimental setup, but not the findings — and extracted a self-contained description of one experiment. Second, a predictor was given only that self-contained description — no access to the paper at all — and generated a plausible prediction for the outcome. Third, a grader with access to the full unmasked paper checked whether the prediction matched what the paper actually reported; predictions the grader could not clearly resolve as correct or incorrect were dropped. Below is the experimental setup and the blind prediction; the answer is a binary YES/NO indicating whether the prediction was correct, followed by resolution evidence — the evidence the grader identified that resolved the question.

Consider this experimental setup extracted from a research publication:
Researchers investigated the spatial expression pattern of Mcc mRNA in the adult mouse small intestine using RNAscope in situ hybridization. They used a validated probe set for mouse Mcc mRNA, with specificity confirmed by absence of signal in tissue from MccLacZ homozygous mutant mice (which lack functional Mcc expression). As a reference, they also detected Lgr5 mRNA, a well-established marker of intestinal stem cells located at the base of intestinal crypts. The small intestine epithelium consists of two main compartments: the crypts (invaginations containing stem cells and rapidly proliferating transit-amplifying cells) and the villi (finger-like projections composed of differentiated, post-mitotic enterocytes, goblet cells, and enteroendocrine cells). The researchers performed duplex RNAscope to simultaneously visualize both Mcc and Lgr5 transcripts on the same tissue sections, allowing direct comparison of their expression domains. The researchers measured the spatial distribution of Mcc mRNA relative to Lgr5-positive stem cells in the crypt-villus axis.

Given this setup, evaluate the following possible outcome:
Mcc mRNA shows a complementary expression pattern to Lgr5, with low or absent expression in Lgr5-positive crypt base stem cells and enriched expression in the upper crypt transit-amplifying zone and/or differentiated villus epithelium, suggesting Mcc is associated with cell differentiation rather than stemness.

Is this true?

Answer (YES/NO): NO